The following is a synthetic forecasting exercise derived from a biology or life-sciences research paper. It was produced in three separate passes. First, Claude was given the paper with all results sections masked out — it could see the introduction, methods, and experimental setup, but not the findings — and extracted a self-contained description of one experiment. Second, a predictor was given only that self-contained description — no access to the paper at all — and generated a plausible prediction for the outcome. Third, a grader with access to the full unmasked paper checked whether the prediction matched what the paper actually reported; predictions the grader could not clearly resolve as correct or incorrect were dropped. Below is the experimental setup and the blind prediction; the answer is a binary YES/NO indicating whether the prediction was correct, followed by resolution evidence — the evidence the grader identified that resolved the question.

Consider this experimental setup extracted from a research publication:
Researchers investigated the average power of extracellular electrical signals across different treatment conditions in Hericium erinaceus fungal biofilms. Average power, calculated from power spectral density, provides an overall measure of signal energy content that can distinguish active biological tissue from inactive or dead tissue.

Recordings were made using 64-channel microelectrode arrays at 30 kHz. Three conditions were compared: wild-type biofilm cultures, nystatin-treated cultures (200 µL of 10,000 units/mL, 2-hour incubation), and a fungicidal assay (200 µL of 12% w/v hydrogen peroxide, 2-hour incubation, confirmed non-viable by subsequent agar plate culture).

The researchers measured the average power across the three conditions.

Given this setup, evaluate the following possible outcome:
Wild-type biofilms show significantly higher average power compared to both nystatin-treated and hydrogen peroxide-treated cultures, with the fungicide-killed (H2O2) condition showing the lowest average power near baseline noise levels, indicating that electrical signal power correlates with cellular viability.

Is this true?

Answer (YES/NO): YES